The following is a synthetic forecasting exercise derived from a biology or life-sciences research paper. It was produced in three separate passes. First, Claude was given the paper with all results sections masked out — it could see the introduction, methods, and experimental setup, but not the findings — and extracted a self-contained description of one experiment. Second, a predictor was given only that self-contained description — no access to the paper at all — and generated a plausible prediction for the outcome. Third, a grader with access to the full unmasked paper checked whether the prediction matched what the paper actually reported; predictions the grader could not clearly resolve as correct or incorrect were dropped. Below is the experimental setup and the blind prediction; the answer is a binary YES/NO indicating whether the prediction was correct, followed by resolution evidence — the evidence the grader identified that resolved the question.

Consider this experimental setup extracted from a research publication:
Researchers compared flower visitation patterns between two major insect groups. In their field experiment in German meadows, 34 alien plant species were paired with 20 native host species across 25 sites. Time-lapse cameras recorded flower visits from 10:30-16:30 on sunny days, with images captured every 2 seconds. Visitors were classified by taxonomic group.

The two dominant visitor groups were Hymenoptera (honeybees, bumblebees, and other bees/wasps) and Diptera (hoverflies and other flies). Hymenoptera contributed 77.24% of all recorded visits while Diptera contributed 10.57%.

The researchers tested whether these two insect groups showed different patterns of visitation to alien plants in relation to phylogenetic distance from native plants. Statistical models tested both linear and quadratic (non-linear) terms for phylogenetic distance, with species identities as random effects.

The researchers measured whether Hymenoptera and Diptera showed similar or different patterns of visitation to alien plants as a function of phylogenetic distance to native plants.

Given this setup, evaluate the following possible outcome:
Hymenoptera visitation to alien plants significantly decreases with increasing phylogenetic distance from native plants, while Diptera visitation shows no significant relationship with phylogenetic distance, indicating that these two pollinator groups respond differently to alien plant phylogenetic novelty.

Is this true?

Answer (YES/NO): NO